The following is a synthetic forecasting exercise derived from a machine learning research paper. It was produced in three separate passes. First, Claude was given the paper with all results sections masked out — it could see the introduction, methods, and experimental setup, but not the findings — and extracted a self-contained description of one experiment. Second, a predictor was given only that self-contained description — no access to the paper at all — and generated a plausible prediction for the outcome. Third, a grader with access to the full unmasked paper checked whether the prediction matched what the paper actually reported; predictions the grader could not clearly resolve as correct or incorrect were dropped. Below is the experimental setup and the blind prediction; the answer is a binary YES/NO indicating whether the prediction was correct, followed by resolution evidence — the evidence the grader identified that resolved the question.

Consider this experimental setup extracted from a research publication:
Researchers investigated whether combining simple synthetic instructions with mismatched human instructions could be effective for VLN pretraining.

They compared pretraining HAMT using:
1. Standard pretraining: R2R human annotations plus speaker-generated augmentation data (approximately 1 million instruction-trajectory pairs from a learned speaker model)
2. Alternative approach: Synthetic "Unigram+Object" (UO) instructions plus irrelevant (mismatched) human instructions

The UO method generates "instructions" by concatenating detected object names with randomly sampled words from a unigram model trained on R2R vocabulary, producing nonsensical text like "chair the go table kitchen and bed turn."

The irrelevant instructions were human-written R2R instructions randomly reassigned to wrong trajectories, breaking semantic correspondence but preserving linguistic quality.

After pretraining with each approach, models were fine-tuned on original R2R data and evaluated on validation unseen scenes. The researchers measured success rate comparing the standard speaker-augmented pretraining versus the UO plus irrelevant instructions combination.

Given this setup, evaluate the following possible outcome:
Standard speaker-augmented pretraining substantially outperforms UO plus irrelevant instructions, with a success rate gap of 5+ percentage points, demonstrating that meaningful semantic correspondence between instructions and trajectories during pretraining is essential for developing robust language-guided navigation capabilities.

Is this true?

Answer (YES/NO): NO